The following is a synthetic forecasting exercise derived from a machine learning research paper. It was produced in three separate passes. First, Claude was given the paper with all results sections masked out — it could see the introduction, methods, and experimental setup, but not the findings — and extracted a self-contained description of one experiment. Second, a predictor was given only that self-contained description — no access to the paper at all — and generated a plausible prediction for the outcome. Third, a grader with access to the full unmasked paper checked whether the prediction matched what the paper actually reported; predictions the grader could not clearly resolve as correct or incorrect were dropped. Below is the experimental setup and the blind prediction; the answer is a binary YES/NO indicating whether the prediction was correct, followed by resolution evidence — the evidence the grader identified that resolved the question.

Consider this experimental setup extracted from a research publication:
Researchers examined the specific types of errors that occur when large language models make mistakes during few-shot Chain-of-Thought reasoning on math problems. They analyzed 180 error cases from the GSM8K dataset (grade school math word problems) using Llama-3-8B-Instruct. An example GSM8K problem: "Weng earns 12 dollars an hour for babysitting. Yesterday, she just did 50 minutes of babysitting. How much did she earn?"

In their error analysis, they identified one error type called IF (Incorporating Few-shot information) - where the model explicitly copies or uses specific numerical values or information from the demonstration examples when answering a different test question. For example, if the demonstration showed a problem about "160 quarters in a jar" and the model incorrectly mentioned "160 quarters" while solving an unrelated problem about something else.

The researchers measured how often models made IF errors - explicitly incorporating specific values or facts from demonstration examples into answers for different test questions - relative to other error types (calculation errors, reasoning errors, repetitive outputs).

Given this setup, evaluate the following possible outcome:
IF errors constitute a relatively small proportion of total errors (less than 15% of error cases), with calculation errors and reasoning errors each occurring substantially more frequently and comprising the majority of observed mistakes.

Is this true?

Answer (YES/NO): YES